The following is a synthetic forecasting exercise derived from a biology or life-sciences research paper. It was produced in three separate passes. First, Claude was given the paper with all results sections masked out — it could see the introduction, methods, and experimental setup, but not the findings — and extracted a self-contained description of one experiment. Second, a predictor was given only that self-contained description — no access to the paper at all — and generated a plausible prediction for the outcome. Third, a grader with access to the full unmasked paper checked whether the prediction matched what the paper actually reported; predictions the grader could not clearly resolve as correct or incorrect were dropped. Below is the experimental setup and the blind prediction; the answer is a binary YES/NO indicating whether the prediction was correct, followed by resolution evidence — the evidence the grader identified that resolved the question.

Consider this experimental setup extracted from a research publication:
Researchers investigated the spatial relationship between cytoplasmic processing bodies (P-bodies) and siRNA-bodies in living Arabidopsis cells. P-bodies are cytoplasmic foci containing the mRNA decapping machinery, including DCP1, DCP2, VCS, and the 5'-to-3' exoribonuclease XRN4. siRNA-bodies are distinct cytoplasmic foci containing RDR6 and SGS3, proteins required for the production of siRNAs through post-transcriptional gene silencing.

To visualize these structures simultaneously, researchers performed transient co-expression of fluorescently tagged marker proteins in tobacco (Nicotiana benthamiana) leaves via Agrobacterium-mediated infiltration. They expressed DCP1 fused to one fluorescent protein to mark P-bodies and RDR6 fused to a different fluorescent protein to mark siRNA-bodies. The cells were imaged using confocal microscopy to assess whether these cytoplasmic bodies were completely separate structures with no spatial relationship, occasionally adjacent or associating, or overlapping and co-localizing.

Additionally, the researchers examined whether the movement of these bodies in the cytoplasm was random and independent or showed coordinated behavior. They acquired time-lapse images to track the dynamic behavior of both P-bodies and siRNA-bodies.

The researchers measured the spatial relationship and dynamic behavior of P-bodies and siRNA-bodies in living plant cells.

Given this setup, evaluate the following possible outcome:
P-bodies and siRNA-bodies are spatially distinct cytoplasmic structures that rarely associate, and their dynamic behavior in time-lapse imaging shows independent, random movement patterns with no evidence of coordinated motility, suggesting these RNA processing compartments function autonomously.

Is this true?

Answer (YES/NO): NO